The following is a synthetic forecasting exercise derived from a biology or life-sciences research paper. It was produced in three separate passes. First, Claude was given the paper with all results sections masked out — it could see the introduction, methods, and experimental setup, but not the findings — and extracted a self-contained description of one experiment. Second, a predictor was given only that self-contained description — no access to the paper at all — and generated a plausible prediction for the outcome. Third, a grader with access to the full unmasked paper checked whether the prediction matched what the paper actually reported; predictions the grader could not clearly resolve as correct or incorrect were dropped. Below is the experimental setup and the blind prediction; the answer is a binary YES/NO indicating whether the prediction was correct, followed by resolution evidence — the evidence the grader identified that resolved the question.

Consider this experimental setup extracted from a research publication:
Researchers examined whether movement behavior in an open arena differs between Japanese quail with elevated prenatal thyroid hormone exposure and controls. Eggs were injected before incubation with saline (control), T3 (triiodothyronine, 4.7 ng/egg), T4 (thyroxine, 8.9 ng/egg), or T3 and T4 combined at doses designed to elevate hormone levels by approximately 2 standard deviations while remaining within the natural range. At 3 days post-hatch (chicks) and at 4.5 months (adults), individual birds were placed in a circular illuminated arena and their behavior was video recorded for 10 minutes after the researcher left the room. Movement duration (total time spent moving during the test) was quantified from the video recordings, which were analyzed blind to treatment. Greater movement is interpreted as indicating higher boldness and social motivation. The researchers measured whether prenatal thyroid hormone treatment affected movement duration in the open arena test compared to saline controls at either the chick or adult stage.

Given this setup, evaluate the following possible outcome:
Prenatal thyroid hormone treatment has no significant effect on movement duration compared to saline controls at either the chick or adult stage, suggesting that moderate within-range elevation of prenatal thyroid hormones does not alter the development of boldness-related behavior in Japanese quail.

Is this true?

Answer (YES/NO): YES